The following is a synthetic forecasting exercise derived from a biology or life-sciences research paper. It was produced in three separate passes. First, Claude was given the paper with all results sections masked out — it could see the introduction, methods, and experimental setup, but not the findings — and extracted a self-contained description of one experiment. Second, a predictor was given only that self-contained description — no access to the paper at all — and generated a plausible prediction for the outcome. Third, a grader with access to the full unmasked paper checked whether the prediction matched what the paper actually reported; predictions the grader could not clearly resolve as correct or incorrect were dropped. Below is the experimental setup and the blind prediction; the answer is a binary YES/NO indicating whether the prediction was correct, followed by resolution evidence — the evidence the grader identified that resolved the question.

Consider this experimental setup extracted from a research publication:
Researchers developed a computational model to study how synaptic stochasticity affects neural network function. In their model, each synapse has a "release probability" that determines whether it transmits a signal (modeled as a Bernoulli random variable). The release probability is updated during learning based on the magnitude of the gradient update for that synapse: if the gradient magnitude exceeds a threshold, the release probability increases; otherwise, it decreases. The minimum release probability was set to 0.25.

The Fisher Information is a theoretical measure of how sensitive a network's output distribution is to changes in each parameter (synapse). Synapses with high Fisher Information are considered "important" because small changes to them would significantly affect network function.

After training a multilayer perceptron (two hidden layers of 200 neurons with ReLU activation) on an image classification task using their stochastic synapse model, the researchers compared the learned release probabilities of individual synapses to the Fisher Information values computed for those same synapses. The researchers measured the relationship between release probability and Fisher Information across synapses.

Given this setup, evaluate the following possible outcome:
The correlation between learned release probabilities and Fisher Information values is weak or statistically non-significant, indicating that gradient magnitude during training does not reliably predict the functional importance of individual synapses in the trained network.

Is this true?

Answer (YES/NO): NO